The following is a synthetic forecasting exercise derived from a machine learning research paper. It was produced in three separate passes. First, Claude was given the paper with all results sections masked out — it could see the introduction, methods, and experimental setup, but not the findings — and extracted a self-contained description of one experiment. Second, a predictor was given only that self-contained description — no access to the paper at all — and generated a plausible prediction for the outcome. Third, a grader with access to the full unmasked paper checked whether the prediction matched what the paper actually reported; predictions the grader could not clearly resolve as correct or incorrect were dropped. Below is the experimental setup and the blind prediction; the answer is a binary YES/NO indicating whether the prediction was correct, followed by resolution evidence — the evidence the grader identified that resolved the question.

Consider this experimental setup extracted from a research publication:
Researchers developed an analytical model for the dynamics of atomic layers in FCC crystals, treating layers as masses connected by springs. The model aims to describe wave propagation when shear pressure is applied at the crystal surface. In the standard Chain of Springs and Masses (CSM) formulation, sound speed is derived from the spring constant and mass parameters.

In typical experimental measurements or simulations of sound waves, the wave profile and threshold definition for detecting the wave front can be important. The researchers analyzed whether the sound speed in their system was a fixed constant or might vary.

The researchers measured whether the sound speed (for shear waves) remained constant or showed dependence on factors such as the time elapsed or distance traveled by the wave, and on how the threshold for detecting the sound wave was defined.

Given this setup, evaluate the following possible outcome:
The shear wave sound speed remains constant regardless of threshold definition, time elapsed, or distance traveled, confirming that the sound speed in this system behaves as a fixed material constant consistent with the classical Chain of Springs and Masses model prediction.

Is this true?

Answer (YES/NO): NO